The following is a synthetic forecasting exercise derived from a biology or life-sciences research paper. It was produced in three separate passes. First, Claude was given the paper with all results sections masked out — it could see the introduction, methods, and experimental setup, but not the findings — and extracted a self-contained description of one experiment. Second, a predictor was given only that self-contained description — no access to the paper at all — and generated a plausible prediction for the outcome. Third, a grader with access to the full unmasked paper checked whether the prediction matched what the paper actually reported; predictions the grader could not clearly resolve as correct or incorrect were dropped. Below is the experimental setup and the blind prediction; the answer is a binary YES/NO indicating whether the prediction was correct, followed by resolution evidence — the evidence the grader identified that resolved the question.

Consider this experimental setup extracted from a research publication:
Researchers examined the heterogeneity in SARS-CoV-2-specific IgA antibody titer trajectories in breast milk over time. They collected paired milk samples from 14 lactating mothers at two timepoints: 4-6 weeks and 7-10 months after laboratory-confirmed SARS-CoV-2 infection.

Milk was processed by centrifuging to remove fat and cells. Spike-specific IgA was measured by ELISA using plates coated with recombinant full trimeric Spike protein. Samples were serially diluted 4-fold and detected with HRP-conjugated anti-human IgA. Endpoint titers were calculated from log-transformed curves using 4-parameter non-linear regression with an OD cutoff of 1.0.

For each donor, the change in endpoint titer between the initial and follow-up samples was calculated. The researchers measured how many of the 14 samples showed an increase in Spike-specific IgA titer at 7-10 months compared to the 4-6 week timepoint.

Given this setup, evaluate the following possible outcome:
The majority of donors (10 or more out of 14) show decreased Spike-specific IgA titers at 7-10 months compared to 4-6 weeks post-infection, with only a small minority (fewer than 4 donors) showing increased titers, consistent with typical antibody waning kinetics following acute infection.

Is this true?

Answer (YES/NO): NO